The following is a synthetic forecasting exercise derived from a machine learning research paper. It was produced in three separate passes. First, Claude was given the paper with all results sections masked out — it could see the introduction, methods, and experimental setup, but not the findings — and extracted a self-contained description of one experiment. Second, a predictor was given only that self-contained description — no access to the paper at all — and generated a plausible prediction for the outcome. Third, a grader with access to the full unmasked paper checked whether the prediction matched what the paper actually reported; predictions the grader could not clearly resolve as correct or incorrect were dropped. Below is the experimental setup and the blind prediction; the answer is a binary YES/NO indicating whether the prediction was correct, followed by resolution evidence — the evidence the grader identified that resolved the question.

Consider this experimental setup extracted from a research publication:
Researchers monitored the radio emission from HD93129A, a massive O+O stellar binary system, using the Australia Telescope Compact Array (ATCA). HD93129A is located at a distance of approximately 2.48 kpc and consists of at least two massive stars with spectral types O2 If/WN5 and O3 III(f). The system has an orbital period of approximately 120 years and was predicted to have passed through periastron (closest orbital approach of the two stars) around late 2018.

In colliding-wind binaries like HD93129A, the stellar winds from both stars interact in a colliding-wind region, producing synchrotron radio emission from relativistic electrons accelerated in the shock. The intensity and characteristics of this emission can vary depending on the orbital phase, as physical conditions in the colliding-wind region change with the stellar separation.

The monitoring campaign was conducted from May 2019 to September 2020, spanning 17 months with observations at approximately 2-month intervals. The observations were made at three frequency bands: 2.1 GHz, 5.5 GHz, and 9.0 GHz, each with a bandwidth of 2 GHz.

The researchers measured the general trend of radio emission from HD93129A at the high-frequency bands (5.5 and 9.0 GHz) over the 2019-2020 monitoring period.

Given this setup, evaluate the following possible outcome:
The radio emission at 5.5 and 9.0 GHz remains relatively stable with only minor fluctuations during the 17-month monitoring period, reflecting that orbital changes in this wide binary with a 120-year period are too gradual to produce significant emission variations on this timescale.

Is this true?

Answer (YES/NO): NO